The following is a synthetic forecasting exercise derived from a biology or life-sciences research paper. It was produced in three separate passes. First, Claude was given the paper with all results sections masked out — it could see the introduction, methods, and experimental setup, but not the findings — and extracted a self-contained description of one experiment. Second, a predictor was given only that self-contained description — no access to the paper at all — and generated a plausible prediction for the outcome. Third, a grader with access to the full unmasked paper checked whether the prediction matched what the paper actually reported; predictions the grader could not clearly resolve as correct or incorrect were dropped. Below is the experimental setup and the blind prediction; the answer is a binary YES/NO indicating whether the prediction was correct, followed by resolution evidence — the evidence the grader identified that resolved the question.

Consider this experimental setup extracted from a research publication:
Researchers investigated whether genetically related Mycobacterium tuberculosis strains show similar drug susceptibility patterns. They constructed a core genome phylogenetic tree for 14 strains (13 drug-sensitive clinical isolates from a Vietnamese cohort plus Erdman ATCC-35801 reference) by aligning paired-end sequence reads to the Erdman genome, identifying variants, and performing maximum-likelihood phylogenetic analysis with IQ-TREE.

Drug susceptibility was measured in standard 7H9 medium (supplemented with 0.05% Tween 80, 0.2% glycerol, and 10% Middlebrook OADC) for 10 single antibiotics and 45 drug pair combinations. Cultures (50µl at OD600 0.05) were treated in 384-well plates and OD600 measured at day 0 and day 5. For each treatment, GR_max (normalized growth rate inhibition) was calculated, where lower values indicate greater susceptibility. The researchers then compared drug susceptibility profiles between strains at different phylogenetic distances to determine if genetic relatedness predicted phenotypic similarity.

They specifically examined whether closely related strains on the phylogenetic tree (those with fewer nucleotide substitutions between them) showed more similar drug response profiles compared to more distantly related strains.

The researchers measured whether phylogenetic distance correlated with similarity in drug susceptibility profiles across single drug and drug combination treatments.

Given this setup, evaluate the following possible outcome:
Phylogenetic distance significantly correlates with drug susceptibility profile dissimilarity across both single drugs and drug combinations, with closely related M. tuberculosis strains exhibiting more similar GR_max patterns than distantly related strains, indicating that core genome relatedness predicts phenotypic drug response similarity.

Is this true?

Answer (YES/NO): NO